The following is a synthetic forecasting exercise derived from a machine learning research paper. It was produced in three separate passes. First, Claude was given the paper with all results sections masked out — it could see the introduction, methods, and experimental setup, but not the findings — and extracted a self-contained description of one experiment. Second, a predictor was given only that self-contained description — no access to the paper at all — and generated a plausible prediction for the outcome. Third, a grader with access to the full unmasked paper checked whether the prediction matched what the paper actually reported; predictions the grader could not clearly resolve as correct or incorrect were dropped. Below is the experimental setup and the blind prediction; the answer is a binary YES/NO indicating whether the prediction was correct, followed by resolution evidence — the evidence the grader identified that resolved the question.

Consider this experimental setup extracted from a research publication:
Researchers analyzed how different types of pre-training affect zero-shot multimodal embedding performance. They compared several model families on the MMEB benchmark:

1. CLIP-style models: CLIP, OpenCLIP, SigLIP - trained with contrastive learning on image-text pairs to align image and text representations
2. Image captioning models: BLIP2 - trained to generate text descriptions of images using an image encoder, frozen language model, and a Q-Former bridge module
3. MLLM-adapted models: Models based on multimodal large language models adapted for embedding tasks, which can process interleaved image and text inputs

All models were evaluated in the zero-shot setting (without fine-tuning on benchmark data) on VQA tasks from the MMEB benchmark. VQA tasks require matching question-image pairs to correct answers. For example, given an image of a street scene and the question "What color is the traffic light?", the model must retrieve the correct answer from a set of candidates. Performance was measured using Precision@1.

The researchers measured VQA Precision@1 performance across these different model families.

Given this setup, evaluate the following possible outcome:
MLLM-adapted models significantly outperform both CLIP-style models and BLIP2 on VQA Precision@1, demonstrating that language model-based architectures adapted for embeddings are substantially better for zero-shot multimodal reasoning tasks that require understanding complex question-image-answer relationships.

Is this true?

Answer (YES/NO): NO